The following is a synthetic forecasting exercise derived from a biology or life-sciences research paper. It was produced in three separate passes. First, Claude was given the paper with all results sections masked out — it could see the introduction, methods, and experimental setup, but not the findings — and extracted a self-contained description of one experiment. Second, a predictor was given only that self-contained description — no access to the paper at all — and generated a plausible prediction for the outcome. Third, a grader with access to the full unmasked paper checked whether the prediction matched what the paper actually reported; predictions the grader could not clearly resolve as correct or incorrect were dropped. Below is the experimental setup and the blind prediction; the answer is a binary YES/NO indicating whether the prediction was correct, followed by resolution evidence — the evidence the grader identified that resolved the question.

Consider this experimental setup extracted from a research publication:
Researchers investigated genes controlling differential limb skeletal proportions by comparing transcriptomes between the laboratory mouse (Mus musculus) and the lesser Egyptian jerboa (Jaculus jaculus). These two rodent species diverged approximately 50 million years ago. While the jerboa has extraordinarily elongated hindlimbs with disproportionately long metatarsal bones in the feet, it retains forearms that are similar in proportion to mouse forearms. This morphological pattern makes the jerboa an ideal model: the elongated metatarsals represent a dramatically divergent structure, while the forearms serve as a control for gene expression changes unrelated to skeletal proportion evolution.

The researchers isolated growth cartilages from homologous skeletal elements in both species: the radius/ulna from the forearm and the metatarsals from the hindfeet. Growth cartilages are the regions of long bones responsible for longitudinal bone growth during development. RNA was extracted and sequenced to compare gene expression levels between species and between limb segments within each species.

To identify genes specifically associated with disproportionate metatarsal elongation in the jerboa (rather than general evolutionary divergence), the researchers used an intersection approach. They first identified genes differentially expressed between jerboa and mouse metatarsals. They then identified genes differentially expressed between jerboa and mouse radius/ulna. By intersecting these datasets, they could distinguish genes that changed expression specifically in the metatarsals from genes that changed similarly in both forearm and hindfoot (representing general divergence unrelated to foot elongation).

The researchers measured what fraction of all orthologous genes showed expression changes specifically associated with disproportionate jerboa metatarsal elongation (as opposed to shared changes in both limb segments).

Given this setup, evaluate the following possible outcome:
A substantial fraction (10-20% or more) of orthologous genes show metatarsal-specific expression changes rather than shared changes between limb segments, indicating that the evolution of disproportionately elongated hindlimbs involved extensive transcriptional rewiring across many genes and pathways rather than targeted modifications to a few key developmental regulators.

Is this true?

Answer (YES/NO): NO